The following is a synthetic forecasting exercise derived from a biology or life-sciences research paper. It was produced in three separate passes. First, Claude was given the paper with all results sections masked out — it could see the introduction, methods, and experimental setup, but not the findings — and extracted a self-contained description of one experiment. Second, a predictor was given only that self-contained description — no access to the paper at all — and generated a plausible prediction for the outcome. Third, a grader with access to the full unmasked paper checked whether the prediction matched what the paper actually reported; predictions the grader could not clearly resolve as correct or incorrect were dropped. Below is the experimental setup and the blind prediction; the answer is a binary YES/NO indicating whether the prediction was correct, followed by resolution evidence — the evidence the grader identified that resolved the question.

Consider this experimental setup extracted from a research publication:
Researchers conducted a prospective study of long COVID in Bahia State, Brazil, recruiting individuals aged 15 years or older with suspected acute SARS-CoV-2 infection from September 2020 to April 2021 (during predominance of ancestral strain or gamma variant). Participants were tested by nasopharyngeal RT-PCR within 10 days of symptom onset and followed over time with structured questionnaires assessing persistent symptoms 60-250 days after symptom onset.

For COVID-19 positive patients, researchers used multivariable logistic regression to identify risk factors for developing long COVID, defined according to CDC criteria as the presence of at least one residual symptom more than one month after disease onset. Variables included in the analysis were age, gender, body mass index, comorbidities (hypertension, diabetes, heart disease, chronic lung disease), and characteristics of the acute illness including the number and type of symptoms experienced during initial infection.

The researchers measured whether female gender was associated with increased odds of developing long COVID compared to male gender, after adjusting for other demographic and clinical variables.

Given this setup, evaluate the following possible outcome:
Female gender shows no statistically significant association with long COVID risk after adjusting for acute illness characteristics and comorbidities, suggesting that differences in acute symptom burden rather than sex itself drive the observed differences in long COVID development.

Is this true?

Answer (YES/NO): NO